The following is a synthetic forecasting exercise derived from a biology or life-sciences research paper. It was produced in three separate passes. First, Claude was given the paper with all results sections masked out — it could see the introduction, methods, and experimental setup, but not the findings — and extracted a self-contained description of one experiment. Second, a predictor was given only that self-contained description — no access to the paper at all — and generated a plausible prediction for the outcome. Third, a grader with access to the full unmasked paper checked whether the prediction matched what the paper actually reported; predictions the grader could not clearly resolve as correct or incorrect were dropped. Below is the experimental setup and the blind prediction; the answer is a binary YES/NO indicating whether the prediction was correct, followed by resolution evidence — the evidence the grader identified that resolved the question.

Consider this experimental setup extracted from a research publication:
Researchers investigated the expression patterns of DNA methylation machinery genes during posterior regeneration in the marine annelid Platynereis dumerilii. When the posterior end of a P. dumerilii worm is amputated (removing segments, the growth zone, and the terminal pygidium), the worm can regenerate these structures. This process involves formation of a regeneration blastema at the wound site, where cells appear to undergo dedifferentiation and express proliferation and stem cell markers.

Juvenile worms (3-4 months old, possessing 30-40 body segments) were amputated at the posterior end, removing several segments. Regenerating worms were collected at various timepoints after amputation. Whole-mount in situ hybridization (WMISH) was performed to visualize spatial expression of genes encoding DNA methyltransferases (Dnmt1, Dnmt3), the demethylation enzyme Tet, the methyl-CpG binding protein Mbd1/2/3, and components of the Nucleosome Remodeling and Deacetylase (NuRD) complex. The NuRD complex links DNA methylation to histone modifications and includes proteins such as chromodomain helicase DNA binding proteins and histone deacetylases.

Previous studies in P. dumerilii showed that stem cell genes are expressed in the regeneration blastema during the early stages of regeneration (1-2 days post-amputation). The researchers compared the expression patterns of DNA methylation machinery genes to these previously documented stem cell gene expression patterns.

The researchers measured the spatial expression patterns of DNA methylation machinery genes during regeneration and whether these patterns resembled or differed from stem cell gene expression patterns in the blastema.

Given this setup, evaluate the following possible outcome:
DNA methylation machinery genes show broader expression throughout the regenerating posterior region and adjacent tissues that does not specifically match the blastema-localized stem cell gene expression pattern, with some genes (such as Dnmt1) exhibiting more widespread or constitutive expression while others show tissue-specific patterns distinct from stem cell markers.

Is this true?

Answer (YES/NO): NO